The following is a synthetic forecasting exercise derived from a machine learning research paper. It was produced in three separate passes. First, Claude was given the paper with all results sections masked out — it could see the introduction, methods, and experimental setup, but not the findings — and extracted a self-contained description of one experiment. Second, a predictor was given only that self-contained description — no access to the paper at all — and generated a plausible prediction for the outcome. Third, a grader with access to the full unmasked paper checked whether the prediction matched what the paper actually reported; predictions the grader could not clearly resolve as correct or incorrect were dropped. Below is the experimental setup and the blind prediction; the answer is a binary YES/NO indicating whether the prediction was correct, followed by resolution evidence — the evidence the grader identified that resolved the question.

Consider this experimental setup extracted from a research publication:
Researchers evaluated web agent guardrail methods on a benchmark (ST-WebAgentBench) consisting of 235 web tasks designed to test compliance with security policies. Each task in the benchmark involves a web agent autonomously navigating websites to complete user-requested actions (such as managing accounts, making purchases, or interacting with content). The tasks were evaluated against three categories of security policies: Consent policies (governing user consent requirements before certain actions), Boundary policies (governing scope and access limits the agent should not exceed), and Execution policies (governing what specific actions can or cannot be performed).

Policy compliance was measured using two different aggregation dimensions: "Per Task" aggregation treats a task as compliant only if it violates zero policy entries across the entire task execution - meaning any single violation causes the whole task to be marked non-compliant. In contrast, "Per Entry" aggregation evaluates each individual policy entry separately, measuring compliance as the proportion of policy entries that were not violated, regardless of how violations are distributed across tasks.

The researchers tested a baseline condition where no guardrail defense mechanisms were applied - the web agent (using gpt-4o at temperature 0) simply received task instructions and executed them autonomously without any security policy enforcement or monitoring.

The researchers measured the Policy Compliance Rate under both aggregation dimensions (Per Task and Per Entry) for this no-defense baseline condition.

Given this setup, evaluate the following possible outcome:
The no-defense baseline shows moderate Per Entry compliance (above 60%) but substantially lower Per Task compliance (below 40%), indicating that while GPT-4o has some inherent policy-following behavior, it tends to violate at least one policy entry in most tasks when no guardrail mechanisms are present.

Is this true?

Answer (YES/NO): NO